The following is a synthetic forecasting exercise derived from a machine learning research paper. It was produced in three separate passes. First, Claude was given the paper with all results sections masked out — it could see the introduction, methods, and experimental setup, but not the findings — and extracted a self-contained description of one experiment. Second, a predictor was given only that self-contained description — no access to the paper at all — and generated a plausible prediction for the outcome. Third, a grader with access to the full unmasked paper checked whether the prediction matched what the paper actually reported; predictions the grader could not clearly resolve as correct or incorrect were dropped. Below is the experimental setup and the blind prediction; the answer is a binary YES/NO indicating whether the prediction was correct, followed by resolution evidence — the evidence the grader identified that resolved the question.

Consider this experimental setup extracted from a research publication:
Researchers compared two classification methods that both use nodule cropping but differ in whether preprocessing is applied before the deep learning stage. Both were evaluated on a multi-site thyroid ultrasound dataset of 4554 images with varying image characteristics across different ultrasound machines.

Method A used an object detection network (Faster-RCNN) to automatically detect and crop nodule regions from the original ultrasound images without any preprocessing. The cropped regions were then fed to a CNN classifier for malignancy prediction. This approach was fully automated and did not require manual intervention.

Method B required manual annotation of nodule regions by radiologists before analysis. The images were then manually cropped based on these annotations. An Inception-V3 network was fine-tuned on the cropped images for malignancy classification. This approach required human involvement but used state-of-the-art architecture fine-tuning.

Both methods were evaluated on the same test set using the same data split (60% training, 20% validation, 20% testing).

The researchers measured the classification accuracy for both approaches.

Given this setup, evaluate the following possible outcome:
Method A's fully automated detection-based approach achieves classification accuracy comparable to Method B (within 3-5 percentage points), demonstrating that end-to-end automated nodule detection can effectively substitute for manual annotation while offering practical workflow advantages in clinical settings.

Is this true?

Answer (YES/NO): NO